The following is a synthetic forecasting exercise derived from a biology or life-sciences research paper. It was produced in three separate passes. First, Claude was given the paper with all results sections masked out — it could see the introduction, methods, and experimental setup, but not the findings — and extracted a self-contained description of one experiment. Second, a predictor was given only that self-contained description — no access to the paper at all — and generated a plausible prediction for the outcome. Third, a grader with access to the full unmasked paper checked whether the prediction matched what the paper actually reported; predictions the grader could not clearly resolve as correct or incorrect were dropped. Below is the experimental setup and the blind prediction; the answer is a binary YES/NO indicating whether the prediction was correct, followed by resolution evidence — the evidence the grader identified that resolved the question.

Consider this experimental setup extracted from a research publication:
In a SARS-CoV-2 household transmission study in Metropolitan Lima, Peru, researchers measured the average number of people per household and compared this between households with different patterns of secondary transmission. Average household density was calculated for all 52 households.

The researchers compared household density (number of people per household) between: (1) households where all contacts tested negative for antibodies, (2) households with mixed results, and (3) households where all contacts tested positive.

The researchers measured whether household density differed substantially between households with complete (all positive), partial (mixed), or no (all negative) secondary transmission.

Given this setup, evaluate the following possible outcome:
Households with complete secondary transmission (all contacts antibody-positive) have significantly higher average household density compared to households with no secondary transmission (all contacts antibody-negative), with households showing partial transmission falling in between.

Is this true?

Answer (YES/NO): NO